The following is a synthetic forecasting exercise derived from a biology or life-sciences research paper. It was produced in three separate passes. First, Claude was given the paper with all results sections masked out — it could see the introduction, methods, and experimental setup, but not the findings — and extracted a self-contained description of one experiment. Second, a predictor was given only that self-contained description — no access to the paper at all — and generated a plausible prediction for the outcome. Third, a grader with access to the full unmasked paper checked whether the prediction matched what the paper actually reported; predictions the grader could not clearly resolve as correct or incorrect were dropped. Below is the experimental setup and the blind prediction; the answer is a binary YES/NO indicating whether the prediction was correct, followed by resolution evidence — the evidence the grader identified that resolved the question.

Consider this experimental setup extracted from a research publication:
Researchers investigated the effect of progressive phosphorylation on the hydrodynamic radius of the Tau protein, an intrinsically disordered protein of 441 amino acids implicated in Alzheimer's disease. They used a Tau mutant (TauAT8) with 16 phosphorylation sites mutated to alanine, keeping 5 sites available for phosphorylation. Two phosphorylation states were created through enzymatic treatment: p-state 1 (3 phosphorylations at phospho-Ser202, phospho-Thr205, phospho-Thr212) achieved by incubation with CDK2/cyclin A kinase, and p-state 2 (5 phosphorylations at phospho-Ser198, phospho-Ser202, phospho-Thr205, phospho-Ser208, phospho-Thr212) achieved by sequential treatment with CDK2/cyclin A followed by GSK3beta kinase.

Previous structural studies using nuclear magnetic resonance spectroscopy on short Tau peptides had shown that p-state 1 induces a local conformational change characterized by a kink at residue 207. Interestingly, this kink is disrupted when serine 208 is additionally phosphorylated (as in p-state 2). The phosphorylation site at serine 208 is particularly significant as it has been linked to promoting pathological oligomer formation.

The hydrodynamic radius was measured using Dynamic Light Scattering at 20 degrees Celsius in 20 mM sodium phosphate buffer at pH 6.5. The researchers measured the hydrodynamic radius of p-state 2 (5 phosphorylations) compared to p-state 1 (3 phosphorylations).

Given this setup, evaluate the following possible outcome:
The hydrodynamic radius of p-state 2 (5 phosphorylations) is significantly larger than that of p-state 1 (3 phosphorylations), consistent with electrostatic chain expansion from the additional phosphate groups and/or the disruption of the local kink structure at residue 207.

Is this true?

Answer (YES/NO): NO